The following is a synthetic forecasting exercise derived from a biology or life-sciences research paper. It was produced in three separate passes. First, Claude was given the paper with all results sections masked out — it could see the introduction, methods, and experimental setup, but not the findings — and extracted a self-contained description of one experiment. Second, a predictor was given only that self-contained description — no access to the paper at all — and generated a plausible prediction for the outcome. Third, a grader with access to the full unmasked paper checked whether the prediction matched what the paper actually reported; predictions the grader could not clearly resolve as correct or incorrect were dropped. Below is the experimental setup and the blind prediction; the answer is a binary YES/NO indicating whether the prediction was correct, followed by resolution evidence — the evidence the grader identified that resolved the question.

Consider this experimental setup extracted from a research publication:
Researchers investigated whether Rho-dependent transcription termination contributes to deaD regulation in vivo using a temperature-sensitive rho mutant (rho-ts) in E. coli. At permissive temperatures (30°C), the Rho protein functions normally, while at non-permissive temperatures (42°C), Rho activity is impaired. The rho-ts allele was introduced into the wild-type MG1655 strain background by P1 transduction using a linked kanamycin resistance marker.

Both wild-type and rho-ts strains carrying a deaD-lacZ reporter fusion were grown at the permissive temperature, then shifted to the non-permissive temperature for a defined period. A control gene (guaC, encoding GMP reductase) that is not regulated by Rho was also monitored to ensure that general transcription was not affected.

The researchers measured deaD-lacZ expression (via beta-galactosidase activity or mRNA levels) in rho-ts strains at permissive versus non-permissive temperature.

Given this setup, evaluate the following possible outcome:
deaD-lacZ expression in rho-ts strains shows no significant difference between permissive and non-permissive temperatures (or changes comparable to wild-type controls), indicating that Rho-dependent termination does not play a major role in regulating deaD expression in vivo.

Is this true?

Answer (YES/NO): NO